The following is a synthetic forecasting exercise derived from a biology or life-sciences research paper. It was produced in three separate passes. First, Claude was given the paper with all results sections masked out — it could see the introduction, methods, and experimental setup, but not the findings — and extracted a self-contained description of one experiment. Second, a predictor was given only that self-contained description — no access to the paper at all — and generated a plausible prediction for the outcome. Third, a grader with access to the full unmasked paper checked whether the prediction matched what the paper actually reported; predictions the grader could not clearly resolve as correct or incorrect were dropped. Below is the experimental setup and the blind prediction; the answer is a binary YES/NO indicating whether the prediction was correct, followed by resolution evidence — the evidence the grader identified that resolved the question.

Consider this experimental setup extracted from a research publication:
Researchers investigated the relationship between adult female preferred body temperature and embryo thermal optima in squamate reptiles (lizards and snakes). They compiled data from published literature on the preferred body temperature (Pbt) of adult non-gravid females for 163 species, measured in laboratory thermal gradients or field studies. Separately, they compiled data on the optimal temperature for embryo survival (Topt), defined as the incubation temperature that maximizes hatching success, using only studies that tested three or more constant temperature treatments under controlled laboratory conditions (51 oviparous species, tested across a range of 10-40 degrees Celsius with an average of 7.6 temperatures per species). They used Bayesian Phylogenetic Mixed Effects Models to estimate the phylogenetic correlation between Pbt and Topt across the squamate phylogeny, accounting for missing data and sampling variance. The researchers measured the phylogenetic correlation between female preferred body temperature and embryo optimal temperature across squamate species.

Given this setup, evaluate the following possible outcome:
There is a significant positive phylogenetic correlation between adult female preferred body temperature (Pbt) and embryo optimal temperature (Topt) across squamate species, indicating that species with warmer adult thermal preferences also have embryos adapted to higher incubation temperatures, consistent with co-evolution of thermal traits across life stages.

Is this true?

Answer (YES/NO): NO